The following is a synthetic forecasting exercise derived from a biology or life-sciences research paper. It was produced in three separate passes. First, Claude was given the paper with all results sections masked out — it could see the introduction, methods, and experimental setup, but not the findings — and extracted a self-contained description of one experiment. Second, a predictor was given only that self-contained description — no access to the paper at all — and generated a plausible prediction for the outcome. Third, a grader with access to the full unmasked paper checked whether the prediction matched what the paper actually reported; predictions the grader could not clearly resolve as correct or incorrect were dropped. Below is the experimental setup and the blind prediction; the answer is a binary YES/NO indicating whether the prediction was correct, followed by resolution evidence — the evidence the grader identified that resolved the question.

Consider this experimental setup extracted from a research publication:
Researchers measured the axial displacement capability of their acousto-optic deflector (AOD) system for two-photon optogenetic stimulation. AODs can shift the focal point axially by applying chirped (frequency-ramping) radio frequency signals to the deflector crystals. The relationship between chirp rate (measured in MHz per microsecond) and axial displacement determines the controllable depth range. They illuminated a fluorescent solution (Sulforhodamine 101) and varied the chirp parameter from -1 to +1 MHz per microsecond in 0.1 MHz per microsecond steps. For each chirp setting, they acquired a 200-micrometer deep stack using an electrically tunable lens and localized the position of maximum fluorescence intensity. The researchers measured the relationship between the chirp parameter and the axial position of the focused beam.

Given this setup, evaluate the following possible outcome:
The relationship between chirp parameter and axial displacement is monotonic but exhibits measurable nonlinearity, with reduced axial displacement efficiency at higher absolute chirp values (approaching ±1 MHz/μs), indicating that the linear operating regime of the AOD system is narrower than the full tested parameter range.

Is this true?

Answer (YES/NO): NO